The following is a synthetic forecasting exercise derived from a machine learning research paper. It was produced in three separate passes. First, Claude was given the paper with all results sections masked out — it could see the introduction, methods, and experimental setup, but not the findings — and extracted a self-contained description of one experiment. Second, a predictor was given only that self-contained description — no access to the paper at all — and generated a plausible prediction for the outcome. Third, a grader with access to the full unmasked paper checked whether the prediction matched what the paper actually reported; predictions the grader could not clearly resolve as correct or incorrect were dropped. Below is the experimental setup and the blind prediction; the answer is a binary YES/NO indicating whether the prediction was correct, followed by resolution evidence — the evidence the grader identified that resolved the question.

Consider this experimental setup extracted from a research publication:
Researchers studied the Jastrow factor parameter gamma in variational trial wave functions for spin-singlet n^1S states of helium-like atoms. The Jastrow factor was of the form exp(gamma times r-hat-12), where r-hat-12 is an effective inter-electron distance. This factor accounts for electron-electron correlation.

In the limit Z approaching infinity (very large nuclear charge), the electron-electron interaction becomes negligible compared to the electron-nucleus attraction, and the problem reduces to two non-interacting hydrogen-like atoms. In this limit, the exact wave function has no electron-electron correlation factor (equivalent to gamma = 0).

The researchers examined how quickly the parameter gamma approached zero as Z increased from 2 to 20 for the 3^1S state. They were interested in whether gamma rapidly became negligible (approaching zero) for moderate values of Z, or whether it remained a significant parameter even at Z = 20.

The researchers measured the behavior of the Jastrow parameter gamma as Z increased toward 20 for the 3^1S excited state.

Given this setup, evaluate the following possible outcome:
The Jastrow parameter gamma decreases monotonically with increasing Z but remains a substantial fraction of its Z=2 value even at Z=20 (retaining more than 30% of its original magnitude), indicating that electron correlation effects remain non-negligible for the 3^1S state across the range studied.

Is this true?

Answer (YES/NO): YES